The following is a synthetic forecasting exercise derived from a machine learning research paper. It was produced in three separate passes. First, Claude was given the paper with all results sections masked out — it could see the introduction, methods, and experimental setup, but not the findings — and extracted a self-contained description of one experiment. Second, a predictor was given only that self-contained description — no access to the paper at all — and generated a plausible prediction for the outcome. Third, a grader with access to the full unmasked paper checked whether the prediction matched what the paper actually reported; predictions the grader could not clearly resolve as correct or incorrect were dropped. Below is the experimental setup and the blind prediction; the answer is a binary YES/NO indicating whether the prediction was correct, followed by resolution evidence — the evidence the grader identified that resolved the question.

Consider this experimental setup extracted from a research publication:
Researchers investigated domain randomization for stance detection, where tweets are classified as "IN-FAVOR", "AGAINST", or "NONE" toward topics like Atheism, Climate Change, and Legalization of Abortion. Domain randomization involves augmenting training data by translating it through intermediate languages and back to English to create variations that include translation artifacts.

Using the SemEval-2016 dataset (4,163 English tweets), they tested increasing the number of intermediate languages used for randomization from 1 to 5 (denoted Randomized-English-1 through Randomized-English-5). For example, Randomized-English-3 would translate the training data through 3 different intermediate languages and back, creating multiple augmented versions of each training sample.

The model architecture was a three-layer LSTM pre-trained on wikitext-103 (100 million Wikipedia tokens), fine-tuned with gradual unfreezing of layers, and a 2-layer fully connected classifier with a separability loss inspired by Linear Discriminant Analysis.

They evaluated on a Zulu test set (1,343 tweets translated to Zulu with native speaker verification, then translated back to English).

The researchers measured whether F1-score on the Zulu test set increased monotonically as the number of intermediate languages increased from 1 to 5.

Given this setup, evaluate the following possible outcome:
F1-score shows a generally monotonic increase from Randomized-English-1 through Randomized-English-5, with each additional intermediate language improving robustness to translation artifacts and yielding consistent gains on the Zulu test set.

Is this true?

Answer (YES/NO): NO